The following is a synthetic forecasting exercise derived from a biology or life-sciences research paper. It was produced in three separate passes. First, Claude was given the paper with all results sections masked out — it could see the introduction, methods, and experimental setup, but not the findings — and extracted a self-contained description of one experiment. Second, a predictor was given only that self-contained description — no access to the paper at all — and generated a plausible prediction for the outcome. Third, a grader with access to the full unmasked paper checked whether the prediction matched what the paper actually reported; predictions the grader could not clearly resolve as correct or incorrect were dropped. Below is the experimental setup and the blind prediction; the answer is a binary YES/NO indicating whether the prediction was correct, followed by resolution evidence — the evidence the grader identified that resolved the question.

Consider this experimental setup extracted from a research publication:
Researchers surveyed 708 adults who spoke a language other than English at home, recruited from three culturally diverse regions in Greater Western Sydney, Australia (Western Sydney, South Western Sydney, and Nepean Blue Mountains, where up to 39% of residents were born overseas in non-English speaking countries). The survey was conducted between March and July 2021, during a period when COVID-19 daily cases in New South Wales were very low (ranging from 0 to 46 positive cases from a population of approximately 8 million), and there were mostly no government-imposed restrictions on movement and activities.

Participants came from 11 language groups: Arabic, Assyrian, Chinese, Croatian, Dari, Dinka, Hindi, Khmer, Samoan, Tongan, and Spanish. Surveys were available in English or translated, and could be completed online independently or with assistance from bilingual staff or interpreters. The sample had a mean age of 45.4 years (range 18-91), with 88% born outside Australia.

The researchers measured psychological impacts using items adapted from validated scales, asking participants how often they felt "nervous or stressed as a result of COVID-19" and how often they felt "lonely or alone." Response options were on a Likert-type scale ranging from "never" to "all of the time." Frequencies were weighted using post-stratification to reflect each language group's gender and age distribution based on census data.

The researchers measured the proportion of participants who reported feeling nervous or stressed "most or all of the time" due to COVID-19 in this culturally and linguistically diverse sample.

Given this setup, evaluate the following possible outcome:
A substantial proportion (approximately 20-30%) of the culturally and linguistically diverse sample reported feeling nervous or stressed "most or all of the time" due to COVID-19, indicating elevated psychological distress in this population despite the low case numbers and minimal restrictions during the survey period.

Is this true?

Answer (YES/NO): YES